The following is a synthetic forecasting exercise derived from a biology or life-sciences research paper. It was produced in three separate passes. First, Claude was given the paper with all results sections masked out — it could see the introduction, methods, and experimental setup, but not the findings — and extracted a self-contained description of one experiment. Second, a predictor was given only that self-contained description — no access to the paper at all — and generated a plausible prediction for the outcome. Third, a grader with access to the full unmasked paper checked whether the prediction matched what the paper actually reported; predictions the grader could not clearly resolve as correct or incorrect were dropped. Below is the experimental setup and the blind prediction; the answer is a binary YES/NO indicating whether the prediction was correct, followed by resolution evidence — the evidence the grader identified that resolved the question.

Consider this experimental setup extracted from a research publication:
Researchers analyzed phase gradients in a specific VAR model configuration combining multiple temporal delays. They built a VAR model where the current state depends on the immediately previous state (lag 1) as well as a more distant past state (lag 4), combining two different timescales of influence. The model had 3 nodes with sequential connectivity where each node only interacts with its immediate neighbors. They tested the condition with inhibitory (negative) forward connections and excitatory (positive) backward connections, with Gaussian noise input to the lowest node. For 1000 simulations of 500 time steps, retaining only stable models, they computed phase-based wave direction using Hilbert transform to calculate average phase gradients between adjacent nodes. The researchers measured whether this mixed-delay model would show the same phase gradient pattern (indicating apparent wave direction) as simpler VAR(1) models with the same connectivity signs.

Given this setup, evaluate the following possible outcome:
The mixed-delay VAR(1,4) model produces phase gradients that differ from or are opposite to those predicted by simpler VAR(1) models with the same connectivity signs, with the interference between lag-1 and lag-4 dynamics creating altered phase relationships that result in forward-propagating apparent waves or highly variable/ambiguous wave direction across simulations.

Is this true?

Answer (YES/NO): NO